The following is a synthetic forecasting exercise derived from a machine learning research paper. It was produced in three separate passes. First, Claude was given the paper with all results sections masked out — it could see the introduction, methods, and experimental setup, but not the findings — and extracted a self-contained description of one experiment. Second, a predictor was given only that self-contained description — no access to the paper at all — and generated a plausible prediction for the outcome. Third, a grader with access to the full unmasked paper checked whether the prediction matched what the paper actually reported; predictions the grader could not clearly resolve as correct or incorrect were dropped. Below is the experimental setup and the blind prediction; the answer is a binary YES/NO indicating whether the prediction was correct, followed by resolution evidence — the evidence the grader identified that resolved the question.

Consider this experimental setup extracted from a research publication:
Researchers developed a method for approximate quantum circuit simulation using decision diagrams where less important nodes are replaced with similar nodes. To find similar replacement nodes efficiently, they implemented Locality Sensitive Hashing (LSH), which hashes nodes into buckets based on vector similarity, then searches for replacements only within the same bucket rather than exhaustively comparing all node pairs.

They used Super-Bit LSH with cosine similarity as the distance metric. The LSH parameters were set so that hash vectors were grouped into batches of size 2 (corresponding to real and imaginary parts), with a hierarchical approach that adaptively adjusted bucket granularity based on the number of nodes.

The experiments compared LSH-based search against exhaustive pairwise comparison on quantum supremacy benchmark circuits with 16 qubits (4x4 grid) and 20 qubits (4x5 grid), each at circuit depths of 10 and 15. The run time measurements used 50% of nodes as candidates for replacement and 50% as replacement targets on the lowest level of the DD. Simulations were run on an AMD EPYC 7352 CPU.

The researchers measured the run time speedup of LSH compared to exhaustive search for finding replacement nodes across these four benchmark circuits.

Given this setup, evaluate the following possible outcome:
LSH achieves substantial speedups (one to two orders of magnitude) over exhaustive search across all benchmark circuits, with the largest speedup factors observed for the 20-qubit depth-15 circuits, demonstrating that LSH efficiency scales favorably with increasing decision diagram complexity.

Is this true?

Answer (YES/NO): NO